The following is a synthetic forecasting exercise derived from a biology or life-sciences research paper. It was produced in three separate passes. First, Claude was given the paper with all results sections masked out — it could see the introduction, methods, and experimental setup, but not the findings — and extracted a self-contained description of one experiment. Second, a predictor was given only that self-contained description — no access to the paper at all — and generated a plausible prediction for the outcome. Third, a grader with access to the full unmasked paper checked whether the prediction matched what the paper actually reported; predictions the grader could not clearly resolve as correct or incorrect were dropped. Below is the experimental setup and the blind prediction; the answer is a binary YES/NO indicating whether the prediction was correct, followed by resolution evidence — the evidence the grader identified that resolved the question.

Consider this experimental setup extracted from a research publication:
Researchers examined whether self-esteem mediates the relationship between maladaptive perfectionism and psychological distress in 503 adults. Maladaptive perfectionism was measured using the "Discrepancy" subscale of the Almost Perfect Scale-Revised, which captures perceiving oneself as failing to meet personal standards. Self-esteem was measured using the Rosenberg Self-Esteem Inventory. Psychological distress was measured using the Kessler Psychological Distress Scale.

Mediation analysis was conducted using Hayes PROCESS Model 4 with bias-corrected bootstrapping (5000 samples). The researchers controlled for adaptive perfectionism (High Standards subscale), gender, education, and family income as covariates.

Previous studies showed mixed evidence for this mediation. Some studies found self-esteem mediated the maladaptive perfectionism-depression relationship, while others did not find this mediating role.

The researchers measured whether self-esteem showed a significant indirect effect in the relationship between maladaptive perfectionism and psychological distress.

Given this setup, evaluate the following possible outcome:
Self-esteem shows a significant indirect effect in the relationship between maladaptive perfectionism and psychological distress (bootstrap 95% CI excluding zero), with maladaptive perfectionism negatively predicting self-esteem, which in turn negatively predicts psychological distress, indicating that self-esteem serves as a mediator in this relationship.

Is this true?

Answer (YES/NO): YES